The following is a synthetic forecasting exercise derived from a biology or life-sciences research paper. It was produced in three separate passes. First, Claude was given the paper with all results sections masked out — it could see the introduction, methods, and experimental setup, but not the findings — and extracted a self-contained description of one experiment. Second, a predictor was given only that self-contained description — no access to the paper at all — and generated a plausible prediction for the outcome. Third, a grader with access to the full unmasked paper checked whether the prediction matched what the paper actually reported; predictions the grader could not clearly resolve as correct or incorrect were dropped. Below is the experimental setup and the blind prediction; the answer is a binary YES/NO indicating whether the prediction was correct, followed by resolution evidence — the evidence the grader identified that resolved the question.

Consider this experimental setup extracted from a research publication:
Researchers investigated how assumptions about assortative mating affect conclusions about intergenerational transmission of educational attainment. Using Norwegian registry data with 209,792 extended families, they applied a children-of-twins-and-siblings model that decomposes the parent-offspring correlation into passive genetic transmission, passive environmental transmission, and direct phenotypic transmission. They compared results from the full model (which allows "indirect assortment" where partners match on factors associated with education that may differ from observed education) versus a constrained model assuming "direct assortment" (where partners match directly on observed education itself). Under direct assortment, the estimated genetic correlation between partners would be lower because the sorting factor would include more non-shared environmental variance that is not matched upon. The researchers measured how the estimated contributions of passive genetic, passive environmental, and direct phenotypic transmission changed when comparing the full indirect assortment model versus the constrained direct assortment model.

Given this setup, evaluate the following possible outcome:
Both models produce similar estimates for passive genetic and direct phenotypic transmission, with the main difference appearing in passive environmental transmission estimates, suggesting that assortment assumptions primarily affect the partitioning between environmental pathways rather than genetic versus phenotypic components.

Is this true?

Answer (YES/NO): NO